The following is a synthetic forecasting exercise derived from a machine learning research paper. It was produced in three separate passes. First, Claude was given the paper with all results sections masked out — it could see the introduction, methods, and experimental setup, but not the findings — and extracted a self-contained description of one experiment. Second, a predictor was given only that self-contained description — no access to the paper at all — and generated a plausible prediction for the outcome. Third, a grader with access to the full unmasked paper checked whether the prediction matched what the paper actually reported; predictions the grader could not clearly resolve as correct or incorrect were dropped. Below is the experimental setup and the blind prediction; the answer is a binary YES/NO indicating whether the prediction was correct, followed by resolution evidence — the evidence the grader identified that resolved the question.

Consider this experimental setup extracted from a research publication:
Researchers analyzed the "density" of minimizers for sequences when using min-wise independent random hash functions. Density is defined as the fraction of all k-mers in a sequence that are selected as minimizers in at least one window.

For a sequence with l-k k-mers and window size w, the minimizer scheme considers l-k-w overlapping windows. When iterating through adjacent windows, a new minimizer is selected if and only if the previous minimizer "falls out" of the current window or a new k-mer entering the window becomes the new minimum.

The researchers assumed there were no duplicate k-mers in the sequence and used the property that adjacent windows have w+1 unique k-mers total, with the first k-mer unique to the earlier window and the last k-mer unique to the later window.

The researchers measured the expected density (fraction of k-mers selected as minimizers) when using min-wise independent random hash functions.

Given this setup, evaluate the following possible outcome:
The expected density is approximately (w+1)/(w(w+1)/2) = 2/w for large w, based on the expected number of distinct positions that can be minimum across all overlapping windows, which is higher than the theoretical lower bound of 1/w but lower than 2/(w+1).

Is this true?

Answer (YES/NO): NO